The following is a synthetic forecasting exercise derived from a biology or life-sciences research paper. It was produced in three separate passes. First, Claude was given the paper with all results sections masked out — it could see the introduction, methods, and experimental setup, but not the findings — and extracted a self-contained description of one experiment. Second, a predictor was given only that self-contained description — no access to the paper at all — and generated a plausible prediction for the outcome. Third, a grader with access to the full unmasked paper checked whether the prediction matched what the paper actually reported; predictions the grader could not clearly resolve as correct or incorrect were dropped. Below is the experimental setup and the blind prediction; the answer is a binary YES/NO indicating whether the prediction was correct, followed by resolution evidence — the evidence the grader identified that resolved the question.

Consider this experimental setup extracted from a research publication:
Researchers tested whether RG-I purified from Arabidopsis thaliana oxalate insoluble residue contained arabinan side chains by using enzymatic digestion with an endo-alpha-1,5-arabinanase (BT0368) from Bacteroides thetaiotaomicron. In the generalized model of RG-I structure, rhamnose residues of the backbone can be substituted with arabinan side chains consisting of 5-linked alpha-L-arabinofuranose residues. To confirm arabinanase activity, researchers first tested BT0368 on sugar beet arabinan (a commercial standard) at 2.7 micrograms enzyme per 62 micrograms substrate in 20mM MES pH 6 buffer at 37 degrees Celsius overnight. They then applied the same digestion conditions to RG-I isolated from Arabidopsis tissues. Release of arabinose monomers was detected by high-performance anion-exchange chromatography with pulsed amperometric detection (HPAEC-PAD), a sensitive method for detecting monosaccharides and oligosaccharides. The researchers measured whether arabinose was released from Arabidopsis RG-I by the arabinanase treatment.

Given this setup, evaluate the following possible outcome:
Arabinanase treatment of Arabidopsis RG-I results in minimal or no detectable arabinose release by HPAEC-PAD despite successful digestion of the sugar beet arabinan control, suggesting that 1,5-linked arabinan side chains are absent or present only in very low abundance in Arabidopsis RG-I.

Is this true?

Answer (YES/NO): NO